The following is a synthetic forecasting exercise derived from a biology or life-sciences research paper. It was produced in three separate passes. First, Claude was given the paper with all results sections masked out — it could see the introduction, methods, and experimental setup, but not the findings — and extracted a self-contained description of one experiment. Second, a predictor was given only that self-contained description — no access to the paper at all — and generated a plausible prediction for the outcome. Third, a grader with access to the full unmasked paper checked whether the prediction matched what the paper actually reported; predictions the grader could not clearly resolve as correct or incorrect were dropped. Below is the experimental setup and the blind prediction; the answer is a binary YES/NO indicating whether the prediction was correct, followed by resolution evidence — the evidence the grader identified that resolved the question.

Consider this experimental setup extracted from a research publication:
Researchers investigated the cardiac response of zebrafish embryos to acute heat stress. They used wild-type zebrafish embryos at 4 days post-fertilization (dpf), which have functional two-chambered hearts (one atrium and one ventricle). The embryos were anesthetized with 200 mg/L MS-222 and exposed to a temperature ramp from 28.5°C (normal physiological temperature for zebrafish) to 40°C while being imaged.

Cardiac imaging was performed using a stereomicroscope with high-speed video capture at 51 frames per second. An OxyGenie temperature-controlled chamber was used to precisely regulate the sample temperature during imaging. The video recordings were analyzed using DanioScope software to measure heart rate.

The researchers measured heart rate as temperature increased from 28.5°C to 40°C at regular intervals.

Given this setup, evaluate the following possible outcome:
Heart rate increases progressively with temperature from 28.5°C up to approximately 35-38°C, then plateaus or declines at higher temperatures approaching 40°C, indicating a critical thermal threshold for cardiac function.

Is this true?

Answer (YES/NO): YES